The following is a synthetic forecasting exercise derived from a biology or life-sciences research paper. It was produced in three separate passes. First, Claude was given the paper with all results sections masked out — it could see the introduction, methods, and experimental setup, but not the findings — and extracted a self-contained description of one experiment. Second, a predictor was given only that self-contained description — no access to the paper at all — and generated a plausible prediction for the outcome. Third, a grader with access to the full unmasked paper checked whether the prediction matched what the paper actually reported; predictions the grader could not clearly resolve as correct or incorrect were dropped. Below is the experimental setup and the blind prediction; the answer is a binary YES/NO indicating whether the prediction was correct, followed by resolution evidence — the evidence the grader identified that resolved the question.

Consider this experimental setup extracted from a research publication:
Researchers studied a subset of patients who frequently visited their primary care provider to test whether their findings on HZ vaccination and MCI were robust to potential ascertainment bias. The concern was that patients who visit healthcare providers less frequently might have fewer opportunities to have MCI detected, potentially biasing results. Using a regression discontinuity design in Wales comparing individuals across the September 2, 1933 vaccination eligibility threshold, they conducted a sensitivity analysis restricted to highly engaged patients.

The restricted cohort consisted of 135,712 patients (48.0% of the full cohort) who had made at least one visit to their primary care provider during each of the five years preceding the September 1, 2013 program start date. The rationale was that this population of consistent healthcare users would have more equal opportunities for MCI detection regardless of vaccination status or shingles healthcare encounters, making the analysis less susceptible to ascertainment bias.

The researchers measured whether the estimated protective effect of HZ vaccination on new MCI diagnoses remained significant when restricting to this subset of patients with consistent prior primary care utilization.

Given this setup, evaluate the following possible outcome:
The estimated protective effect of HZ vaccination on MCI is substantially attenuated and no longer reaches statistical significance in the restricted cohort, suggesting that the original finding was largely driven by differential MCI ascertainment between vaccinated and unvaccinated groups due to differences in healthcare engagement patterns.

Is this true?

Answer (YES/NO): NO